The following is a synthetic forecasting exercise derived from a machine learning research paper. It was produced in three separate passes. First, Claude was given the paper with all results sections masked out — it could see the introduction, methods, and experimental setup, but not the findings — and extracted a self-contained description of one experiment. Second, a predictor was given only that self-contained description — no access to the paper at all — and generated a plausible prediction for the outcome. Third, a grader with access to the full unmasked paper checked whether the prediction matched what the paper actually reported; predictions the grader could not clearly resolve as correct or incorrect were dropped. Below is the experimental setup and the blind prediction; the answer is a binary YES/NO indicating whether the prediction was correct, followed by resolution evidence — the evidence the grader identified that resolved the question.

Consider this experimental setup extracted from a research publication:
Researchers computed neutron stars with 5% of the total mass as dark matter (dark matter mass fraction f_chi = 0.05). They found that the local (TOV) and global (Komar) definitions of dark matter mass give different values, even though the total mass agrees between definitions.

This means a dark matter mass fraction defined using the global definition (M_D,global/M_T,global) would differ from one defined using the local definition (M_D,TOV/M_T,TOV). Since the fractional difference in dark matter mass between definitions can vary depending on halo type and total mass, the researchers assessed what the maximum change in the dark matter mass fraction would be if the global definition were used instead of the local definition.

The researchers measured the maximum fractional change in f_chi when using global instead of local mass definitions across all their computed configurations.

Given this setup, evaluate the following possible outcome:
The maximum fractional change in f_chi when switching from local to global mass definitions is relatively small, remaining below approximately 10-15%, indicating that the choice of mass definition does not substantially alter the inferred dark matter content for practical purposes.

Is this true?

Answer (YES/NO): YES